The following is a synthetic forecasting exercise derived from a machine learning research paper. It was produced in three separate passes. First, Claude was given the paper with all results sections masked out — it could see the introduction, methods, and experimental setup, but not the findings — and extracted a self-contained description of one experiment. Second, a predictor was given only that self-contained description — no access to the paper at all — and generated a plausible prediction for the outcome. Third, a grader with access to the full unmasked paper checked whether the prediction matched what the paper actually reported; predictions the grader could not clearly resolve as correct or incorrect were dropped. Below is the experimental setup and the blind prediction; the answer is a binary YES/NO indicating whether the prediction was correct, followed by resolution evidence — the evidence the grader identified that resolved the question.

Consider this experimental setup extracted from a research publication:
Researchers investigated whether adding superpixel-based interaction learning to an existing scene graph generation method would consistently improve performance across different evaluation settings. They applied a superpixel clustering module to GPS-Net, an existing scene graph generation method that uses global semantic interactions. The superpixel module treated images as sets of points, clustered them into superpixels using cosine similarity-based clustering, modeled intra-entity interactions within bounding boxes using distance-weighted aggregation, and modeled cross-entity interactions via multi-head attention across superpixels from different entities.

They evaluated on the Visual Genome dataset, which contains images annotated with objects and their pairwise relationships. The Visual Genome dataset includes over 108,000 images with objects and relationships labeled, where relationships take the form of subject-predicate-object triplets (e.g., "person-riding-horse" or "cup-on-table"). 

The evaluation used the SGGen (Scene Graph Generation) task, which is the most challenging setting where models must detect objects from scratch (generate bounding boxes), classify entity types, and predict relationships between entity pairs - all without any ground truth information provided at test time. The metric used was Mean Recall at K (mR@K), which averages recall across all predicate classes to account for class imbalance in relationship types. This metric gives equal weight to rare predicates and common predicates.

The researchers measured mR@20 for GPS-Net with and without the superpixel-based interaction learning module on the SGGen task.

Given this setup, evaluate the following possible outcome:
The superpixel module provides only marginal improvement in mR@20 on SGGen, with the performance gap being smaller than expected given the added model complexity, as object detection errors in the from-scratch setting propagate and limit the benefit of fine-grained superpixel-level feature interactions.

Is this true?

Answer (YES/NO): NO